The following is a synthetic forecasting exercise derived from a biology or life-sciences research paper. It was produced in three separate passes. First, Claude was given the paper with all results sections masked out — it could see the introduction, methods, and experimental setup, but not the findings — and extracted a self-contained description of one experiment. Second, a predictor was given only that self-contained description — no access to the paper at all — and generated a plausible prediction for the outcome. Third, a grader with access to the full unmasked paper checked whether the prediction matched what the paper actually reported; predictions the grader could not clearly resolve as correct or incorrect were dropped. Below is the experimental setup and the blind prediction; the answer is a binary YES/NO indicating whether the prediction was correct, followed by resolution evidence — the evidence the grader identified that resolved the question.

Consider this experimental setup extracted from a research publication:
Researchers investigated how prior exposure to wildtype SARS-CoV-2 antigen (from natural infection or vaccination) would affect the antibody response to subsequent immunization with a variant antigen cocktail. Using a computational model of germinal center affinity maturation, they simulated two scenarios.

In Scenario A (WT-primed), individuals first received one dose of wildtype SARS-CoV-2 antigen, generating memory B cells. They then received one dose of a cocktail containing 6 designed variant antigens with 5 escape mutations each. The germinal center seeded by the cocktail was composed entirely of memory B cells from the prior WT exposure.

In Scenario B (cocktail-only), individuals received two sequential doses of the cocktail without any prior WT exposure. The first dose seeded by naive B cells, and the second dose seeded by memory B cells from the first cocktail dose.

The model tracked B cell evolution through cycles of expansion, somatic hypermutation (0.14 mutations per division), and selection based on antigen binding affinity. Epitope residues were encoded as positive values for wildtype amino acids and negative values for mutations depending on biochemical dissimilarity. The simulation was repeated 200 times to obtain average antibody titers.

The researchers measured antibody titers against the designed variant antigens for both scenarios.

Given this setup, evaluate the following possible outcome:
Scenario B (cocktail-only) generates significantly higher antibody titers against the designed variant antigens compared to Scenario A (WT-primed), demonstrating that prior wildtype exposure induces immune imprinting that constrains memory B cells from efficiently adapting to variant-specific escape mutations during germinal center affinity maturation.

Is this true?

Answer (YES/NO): NO